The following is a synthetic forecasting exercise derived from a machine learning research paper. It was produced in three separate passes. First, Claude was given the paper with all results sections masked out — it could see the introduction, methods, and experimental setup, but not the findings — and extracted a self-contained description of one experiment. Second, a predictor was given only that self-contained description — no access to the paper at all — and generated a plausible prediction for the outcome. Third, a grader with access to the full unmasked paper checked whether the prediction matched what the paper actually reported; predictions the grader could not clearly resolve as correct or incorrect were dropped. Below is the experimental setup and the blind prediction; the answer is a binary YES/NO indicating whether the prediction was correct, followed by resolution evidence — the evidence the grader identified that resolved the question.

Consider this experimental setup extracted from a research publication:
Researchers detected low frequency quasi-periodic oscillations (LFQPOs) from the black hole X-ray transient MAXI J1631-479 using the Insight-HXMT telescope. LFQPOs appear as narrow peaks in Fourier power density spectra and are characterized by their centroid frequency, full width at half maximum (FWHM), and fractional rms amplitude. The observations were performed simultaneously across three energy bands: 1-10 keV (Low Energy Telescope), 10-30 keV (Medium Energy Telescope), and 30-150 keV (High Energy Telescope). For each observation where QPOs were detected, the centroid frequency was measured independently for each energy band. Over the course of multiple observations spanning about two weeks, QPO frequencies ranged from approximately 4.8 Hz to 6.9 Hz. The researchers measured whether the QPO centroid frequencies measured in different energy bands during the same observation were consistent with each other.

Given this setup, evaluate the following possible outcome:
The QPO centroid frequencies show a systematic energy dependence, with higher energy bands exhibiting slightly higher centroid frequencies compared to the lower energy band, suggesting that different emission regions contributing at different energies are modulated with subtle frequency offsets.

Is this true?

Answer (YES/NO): NO